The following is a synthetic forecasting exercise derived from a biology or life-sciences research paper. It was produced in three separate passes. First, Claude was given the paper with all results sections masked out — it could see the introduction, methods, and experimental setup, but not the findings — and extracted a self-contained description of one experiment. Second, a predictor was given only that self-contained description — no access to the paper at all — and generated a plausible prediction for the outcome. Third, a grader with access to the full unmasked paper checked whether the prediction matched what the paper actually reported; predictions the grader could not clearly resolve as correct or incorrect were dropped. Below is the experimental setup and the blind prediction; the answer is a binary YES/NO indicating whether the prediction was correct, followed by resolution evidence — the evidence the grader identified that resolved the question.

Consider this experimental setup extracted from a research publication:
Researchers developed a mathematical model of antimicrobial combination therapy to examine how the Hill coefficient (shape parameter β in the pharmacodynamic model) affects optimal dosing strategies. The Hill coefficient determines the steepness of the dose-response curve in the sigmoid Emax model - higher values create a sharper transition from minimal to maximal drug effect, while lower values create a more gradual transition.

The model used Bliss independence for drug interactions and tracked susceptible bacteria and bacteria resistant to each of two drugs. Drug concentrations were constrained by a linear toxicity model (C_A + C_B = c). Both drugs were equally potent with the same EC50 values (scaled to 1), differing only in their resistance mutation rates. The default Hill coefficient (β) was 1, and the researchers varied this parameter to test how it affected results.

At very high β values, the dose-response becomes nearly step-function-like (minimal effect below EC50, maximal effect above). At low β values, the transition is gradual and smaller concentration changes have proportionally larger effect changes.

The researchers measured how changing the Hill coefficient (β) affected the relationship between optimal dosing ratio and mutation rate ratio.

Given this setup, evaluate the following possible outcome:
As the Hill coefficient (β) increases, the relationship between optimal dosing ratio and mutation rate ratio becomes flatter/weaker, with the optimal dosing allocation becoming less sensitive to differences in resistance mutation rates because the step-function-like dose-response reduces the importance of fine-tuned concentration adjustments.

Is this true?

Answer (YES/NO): NO